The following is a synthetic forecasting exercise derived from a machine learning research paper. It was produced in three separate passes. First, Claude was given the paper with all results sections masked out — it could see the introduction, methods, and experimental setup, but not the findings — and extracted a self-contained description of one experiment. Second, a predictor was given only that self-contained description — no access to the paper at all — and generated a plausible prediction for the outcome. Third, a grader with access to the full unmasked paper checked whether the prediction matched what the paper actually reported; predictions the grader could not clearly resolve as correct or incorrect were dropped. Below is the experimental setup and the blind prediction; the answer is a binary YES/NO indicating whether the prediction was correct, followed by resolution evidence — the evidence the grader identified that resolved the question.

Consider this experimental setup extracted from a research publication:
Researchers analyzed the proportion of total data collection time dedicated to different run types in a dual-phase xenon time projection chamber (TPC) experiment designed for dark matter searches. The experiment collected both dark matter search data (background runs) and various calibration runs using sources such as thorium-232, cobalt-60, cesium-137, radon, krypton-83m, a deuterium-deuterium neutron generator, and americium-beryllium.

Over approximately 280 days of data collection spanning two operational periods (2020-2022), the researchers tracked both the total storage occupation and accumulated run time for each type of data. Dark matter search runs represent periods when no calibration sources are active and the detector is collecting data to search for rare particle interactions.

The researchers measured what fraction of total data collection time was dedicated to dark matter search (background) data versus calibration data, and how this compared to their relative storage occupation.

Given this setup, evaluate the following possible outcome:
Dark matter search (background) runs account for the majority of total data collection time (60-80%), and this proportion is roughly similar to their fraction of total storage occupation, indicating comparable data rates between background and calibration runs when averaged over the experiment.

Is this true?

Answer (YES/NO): NO